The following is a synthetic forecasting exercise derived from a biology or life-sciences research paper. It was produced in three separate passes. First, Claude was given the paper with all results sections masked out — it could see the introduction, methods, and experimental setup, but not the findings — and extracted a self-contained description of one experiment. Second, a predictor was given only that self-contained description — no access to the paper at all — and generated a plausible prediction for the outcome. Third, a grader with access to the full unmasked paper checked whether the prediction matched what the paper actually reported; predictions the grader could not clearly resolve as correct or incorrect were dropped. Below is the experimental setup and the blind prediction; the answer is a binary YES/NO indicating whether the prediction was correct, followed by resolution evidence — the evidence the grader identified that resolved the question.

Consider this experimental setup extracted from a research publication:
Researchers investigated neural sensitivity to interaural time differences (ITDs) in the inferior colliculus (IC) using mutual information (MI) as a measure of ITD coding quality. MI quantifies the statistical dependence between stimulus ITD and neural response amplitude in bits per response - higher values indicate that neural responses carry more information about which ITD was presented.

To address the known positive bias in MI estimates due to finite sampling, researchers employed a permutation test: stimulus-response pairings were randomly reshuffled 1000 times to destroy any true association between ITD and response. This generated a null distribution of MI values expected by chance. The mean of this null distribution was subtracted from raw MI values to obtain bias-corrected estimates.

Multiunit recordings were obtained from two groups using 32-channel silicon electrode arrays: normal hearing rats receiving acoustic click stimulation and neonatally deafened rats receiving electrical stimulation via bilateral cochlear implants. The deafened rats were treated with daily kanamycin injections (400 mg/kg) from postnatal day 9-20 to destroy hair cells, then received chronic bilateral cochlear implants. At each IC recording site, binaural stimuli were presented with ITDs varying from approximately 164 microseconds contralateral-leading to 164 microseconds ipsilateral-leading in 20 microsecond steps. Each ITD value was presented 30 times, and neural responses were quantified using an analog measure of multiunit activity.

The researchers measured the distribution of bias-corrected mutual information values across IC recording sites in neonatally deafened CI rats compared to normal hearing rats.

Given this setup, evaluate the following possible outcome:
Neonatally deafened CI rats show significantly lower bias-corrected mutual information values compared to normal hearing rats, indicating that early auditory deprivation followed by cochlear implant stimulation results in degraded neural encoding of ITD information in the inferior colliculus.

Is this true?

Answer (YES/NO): NO